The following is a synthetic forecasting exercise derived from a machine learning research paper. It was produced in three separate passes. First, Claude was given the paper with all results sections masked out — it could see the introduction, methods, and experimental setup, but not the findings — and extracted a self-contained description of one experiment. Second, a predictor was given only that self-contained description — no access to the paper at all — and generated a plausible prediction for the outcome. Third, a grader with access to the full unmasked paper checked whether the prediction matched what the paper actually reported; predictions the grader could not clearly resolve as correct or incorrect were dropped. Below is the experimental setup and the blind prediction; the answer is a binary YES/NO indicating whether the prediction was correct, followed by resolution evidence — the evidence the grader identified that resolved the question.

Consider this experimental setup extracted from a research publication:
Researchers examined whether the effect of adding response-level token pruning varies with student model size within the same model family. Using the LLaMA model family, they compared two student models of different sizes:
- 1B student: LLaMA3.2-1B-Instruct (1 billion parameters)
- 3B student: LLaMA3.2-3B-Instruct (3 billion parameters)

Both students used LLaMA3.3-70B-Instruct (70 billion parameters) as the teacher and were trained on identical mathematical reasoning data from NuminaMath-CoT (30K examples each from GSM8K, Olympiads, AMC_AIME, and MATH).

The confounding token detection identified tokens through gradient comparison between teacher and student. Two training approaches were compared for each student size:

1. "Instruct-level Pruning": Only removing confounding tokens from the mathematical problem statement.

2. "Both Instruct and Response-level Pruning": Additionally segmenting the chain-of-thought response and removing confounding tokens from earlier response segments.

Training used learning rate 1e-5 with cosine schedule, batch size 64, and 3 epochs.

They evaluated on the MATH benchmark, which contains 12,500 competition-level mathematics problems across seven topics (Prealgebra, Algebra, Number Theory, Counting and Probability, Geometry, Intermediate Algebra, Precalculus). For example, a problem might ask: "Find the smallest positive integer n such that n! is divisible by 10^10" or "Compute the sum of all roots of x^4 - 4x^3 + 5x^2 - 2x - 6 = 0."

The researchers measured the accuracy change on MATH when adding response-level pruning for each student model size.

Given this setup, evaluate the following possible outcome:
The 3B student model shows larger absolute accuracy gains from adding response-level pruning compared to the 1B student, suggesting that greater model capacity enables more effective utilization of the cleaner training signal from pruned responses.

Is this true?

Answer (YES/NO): YES